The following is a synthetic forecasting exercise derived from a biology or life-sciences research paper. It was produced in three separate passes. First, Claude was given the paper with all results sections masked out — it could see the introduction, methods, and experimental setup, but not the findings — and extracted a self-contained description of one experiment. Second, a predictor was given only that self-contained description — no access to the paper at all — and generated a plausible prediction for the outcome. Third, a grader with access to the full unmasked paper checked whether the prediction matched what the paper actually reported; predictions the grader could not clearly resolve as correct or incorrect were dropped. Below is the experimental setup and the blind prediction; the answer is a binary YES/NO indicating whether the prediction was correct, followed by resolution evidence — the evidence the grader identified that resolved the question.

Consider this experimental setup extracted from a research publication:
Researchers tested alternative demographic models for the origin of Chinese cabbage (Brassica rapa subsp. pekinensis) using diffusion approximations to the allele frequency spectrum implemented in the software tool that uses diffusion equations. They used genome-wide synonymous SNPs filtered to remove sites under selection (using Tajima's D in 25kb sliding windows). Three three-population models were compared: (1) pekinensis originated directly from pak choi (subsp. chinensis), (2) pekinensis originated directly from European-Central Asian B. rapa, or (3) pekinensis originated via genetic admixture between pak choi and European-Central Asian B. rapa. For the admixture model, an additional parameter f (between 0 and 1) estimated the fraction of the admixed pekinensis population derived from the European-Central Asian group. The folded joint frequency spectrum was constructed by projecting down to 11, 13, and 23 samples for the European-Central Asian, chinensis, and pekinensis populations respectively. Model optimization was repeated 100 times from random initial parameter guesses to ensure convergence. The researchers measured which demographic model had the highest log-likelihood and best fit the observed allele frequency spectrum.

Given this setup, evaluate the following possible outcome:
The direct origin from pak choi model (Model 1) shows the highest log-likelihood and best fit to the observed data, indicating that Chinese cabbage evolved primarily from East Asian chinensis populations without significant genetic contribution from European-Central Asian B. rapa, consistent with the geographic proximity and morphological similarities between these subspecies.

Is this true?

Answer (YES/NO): NO